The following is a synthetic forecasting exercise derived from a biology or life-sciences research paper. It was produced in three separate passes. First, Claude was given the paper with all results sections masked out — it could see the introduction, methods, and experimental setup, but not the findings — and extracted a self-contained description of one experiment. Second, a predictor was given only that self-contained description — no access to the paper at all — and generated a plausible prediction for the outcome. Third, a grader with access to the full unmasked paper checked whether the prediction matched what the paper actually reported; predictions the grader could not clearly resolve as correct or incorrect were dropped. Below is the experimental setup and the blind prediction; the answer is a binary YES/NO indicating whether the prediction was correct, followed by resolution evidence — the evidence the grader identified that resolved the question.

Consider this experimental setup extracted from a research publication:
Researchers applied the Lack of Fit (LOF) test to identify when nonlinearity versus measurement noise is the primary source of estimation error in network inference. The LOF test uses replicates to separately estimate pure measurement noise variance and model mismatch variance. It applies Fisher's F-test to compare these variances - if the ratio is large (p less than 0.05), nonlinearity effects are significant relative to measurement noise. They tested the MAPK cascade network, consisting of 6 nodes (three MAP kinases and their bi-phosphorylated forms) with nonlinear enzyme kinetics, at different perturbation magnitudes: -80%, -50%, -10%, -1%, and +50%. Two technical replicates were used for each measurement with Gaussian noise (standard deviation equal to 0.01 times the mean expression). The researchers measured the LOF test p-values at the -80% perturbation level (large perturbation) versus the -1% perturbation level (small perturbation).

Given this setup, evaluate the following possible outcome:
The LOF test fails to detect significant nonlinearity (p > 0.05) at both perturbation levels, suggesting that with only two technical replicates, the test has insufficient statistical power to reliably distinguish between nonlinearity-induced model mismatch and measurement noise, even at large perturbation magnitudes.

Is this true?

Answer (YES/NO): NO